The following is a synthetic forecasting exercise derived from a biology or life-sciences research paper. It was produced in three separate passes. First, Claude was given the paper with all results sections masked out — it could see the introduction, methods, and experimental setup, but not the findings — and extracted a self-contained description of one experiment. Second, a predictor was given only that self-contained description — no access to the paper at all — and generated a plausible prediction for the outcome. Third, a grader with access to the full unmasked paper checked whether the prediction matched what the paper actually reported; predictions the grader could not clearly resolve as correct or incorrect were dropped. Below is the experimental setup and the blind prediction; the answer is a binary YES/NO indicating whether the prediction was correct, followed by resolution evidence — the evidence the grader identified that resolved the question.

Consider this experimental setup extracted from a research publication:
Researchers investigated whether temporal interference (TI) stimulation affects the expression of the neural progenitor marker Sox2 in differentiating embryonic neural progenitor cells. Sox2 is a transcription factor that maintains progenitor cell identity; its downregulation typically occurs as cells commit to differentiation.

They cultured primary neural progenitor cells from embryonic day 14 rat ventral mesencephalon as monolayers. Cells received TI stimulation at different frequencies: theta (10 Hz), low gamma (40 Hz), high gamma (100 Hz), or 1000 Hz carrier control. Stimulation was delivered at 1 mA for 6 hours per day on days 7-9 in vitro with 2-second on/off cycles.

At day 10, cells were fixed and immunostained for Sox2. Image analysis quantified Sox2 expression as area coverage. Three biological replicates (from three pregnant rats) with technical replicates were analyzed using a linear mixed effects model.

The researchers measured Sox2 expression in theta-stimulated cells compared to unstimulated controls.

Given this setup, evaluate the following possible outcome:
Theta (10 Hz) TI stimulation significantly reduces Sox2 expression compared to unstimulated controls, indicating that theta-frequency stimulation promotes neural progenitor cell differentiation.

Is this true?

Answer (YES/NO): NO